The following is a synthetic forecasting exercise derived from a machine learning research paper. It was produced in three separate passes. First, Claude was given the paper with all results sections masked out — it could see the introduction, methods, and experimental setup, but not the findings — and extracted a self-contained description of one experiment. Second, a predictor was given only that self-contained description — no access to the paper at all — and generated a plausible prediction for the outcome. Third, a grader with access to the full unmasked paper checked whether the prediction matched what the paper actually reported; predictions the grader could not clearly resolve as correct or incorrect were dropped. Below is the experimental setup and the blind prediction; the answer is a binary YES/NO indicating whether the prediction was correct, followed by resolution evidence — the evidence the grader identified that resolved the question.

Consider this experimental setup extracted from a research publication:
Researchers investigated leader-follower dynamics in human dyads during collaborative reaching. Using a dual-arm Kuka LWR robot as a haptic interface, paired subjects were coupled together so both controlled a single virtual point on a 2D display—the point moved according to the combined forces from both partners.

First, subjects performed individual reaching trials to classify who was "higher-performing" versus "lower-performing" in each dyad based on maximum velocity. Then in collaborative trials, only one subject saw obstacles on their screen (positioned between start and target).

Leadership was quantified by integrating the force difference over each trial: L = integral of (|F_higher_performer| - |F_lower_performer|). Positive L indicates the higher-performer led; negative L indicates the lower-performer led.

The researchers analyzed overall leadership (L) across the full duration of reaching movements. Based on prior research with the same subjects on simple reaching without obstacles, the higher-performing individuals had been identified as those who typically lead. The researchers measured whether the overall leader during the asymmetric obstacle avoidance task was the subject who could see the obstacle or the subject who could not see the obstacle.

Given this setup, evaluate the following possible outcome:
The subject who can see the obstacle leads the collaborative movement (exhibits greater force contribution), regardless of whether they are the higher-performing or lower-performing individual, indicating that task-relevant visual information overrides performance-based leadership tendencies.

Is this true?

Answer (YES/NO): NO